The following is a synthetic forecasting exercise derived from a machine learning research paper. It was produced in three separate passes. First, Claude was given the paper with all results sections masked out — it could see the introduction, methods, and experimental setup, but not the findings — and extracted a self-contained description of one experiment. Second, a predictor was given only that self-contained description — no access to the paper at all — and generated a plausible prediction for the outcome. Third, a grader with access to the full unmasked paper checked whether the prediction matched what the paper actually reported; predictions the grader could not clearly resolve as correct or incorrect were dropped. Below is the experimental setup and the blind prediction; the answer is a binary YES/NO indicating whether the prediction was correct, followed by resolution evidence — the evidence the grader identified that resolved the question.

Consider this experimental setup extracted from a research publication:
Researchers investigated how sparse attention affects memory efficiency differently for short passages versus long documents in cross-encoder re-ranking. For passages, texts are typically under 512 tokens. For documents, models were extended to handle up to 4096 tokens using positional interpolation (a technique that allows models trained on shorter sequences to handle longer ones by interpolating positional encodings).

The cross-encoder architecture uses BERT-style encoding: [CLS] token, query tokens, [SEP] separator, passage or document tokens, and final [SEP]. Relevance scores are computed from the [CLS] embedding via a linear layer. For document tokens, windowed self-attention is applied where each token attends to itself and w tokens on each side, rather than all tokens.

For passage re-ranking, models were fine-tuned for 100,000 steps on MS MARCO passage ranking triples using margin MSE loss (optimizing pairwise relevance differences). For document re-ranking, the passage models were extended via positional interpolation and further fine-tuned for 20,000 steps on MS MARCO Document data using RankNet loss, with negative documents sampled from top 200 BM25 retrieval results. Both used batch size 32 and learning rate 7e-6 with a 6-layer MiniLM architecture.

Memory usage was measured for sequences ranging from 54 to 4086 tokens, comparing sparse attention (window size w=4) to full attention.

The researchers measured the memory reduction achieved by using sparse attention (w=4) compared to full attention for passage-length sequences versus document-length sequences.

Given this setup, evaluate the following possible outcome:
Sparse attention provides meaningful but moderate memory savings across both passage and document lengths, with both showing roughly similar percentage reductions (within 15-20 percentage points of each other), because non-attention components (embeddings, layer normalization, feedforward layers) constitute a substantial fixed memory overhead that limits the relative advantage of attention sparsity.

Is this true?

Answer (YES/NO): NO